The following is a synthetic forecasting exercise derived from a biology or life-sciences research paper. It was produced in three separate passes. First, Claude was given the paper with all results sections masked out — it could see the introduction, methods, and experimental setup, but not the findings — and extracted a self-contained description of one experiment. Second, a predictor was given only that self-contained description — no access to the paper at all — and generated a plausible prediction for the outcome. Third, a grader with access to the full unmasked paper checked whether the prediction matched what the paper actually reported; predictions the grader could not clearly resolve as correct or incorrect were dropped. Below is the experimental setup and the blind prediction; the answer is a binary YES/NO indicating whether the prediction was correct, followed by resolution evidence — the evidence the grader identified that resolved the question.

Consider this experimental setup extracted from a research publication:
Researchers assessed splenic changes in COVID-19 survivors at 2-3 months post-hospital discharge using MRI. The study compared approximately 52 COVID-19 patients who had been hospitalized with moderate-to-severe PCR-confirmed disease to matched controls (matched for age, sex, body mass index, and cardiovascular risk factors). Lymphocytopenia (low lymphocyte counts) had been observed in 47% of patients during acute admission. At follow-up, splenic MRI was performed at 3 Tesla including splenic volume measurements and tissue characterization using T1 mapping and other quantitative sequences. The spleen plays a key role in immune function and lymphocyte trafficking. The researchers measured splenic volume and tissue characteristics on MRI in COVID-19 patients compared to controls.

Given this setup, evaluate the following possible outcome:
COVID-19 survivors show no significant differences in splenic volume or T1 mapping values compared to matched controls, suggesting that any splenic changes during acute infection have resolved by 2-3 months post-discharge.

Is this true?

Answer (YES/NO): YES